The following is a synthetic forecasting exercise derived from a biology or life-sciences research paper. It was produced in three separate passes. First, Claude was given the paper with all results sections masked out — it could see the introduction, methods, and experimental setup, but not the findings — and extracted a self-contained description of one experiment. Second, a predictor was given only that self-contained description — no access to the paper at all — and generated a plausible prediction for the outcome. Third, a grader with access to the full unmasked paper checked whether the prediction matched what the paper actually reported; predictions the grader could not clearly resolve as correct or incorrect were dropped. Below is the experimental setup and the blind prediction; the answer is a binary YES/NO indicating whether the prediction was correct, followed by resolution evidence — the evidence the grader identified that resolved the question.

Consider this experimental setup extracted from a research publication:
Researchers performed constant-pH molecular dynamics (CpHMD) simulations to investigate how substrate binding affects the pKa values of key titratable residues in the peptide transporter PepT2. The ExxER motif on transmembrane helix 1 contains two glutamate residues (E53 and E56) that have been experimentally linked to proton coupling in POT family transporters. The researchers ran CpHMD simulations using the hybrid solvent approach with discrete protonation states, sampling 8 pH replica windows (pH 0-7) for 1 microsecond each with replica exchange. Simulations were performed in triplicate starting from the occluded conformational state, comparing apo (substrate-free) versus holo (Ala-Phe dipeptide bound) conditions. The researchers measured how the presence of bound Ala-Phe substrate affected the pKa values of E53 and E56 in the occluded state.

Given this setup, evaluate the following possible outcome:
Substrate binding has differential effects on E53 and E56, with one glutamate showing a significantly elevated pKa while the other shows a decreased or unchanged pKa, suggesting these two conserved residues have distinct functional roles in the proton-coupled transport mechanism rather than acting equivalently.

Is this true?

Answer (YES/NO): YES